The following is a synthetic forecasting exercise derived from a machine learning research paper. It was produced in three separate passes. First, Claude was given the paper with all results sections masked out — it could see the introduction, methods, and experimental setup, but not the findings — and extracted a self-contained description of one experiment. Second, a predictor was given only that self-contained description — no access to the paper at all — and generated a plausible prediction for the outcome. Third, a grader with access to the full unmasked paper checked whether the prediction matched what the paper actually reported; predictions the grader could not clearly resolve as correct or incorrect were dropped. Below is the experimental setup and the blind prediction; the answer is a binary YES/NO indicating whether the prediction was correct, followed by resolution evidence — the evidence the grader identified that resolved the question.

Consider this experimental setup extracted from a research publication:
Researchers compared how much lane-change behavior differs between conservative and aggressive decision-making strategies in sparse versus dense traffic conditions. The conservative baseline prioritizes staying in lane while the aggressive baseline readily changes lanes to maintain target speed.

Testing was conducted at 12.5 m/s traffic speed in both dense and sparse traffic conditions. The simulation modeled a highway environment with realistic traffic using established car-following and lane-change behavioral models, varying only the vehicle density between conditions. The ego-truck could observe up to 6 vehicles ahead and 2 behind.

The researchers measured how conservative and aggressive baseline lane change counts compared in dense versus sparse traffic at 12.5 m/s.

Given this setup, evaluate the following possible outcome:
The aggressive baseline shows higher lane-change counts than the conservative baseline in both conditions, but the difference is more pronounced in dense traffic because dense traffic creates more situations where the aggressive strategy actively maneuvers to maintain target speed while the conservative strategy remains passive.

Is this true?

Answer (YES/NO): YES